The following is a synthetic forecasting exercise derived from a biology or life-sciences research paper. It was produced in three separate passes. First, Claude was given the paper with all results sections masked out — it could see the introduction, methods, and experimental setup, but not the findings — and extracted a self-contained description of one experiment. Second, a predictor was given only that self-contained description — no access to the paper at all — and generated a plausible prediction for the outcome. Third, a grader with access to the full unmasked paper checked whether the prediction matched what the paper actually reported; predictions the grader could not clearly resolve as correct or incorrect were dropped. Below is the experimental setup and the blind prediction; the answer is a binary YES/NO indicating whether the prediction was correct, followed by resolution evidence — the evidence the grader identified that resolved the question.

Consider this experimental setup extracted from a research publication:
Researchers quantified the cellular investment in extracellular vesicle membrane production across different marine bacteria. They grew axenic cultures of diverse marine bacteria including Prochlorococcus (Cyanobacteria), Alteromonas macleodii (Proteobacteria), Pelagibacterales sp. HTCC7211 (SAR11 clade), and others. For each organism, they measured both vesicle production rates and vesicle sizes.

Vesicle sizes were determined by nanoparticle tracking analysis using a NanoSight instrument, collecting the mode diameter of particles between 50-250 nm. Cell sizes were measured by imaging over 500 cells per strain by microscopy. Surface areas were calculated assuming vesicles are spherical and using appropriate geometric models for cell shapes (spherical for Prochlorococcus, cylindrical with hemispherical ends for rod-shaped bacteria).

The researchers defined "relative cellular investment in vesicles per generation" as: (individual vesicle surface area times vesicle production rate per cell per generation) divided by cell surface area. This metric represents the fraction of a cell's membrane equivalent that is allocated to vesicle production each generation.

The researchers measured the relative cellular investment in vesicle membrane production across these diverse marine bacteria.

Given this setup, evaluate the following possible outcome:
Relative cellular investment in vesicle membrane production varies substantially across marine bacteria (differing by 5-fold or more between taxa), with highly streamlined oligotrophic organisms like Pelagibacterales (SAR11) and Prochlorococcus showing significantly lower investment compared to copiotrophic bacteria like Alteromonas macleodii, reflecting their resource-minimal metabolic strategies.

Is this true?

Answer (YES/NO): NO